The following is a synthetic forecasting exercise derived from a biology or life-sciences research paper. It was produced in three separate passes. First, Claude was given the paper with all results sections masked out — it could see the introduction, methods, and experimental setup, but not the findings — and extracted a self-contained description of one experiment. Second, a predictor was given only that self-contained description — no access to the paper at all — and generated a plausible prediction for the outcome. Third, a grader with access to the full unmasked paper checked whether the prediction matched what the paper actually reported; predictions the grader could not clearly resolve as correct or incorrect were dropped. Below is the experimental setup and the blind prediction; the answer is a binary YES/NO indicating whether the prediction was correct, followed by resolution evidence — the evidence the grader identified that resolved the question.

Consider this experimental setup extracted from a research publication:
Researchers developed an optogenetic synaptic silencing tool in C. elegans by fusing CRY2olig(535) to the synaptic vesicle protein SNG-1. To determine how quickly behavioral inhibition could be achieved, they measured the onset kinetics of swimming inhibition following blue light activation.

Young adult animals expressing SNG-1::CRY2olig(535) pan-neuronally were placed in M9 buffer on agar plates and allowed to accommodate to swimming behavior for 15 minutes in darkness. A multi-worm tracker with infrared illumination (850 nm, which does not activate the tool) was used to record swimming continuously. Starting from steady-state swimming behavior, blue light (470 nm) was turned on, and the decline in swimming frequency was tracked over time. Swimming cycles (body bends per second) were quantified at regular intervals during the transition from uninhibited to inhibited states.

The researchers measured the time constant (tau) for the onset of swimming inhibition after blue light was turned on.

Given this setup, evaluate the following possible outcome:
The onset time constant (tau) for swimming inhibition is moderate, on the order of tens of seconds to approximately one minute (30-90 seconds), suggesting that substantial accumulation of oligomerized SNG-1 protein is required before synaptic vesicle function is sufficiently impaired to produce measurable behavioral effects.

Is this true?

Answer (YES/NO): NO